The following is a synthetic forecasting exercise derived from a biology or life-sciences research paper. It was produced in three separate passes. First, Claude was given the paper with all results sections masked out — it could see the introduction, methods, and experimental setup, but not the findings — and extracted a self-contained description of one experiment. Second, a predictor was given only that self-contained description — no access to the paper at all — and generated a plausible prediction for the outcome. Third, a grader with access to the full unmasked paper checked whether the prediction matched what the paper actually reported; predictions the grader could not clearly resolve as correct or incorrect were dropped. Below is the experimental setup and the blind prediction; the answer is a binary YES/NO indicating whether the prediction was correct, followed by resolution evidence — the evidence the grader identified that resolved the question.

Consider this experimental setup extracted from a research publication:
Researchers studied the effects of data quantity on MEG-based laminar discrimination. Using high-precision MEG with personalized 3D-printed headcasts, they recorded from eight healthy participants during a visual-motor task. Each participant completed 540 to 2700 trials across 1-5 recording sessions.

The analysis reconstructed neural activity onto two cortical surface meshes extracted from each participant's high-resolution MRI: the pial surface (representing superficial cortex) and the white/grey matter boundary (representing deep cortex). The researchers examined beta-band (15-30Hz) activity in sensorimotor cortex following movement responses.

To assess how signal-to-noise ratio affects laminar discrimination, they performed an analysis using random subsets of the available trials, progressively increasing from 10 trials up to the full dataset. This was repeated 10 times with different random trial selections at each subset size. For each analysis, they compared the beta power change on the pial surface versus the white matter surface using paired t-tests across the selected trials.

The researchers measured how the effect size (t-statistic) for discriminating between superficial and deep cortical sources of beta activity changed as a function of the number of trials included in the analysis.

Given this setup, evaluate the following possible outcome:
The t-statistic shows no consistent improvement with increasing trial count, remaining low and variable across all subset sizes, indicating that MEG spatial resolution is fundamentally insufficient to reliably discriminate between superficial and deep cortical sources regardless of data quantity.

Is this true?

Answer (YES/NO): NO